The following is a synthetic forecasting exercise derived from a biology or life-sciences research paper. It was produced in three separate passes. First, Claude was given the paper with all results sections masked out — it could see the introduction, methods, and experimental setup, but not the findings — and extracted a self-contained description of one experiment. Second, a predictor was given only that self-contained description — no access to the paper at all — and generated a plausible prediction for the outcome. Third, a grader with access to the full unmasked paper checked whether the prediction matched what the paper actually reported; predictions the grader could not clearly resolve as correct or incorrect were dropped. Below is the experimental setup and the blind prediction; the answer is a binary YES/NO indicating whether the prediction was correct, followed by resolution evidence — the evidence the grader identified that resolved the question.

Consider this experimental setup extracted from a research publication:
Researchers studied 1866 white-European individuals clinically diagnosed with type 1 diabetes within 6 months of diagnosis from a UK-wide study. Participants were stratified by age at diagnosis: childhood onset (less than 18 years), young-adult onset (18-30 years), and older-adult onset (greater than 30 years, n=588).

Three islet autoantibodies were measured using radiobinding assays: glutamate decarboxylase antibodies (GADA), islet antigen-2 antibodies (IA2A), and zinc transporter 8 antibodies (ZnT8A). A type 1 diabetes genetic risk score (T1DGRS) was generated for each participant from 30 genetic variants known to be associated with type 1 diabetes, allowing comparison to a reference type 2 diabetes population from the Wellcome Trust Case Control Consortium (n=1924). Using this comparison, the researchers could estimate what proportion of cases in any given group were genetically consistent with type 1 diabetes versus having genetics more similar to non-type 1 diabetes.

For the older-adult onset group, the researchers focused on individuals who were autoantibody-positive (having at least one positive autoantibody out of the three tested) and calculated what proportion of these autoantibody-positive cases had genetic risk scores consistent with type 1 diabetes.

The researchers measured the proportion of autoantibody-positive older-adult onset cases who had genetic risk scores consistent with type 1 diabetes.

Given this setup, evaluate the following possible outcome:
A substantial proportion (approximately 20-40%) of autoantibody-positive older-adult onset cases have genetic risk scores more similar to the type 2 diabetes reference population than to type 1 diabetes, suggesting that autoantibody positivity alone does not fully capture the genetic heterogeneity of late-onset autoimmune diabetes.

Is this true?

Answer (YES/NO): NO